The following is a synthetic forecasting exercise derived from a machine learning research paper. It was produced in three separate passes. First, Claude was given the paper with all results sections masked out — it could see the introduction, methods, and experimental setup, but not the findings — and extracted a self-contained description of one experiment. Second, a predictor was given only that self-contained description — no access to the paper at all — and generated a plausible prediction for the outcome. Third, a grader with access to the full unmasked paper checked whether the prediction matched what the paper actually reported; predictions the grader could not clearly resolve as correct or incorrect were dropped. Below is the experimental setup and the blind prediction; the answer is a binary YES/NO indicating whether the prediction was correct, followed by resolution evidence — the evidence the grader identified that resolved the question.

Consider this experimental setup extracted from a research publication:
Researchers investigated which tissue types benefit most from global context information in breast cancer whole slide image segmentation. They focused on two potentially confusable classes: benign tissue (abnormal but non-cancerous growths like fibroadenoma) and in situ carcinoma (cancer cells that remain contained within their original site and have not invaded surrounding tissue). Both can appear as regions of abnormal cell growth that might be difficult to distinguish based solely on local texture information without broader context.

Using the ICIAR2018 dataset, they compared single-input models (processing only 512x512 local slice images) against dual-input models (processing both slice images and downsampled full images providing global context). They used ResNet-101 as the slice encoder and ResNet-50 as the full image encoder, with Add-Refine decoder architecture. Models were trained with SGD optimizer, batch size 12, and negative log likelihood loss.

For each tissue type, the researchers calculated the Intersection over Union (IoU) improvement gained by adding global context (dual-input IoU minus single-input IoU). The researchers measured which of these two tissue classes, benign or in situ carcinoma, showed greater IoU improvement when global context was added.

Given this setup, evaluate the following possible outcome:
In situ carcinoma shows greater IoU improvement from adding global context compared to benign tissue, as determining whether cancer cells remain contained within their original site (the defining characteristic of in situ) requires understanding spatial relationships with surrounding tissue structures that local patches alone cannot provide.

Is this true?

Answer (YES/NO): NO